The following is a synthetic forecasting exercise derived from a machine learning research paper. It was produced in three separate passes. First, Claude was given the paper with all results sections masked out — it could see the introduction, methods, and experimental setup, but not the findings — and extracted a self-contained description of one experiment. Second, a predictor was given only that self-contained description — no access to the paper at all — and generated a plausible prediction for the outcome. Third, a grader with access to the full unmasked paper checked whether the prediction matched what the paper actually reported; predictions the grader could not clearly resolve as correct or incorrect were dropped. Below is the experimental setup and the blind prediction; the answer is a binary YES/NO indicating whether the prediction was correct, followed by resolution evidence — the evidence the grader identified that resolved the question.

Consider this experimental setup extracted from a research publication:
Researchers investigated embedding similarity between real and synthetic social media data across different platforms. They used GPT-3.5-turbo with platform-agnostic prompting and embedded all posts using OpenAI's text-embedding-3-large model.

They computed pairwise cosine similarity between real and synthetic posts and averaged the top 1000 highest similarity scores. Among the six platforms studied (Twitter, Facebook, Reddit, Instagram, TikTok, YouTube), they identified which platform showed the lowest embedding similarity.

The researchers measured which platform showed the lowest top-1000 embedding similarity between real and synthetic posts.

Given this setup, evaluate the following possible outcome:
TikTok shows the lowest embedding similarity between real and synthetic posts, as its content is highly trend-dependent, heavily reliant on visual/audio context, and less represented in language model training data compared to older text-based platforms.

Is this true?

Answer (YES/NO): YES